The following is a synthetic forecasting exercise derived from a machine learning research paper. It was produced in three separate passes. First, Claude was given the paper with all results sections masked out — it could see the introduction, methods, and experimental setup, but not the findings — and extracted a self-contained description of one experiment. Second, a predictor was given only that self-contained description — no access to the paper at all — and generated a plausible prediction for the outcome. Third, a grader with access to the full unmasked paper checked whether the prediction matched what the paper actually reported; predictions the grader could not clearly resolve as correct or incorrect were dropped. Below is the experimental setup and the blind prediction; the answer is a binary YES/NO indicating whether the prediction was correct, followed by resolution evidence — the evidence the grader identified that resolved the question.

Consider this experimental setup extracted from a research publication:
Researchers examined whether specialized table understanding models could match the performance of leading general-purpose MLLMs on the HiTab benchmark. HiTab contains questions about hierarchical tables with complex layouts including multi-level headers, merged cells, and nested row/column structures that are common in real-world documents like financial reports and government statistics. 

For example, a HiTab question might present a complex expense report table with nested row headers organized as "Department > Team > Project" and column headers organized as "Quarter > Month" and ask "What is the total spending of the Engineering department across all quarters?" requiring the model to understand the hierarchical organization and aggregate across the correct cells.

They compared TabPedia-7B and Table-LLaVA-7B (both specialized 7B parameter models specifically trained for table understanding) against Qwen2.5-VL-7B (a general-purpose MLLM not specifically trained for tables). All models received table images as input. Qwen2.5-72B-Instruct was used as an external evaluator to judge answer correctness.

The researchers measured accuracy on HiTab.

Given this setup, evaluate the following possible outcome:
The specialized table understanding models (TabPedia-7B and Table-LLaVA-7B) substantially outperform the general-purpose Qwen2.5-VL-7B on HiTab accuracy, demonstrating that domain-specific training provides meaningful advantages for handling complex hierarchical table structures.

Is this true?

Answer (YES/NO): NO